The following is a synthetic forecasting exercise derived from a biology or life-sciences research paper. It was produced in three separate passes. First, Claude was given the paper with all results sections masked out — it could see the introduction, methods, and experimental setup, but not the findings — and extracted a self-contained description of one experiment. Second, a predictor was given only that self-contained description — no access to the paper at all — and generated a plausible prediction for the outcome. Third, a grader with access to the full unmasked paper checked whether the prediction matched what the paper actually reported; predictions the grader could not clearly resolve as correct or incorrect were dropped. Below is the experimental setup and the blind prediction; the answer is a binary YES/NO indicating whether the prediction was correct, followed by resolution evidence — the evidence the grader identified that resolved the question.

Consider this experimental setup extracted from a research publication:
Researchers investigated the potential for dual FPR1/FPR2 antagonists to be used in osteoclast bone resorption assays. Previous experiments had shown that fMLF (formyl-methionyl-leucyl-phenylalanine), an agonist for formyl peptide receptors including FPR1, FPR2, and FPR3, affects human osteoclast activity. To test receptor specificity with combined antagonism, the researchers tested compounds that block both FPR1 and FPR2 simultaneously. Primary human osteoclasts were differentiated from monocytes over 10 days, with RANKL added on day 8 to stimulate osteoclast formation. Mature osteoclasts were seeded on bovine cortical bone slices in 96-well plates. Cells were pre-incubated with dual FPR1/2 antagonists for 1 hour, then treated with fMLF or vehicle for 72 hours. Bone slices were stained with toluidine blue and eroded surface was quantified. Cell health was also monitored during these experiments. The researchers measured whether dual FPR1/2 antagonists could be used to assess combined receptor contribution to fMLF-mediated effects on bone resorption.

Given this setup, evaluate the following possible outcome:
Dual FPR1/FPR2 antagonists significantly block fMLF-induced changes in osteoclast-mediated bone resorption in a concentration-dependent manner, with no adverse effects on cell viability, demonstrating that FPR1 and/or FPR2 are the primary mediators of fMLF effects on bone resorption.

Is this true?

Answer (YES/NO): NO